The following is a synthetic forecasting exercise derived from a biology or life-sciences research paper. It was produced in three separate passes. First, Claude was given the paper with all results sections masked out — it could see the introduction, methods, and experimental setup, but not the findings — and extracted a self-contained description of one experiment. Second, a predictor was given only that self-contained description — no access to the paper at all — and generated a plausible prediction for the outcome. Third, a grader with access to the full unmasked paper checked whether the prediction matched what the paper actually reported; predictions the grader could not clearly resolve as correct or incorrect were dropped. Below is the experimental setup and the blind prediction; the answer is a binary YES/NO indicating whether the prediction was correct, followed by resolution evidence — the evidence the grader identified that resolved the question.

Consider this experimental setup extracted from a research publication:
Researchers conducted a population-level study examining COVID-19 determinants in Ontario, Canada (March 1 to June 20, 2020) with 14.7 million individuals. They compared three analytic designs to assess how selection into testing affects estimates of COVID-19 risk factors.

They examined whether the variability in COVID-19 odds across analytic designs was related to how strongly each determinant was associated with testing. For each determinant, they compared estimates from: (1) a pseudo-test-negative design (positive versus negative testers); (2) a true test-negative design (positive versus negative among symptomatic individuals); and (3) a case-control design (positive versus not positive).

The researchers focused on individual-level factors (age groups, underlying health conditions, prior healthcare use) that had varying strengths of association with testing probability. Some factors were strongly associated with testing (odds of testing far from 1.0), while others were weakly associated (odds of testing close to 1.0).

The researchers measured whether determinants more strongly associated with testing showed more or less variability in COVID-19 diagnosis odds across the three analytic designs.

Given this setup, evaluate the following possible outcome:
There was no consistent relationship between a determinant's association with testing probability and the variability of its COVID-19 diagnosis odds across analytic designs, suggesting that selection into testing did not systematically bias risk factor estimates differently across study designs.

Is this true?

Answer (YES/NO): NO